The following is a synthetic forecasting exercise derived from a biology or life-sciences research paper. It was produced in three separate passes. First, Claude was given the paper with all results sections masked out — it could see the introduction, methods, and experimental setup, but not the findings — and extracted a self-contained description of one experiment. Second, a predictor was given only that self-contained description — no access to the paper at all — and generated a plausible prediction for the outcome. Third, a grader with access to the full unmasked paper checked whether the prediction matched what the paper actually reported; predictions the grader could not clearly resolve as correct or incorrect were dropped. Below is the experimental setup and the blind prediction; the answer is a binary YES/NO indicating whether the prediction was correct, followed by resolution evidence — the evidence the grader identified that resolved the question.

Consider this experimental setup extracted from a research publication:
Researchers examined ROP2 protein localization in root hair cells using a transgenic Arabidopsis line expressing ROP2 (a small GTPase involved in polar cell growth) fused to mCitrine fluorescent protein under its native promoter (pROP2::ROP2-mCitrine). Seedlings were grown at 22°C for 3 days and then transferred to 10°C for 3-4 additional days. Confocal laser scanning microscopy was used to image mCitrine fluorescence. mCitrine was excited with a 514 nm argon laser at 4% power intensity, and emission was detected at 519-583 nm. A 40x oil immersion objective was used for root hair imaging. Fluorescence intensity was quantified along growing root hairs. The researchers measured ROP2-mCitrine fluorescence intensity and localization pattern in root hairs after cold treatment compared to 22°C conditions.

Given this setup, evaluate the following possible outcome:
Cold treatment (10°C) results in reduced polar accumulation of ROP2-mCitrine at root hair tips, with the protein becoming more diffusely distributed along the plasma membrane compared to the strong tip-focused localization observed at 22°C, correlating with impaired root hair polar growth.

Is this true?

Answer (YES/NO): NO